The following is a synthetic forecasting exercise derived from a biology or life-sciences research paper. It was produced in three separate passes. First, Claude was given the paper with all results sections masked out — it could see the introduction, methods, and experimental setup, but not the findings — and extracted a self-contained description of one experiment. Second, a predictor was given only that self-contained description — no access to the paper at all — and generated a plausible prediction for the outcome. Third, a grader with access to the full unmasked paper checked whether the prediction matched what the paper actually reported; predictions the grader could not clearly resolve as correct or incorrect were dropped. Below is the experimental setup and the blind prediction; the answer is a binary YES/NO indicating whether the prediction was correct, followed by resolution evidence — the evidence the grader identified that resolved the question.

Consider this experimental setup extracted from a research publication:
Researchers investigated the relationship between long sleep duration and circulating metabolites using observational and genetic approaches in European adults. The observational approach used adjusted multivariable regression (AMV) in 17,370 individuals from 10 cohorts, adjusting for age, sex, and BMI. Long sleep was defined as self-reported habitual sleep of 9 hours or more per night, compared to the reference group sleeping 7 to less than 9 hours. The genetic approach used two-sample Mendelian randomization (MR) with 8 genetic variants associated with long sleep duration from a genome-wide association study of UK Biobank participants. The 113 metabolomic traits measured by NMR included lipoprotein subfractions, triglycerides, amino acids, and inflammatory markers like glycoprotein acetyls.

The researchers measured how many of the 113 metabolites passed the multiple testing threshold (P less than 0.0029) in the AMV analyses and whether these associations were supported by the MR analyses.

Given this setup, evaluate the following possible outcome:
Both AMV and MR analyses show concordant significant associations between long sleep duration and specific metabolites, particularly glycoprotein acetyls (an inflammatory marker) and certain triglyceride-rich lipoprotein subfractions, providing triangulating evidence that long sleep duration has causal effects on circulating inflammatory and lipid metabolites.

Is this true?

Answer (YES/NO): NO